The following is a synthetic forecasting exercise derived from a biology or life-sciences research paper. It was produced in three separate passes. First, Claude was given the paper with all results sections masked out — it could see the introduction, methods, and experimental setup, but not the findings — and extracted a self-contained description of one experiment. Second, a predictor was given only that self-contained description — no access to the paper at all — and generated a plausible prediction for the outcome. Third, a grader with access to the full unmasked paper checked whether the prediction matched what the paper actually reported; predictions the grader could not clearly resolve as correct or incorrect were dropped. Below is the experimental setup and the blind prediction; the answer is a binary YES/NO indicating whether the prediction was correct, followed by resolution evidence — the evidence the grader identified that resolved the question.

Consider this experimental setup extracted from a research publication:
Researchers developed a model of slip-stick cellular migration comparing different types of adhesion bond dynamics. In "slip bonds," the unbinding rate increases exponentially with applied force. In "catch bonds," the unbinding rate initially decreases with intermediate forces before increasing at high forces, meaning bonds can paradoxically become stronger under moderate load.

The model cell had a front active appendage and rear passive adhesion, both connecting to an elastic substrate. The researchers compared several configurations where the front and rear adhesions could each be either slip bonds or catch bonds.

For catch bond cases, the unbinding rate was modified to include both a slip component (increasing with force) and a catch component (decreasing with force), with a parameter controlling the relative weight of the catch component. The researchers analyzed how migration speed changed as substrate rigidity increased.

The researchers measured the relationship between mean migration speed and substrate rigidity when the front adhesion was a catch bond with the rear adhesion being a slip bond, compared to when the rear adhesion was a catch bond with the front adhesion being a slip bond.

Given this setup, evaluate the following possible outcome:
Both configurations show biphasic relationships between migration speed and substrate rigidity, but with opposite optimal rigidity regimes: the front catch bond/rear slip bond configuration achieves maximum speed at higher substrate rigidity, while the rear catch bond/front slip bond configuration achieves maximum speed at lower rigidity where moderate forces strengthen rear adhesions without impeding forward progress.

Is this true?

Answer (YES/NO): NO